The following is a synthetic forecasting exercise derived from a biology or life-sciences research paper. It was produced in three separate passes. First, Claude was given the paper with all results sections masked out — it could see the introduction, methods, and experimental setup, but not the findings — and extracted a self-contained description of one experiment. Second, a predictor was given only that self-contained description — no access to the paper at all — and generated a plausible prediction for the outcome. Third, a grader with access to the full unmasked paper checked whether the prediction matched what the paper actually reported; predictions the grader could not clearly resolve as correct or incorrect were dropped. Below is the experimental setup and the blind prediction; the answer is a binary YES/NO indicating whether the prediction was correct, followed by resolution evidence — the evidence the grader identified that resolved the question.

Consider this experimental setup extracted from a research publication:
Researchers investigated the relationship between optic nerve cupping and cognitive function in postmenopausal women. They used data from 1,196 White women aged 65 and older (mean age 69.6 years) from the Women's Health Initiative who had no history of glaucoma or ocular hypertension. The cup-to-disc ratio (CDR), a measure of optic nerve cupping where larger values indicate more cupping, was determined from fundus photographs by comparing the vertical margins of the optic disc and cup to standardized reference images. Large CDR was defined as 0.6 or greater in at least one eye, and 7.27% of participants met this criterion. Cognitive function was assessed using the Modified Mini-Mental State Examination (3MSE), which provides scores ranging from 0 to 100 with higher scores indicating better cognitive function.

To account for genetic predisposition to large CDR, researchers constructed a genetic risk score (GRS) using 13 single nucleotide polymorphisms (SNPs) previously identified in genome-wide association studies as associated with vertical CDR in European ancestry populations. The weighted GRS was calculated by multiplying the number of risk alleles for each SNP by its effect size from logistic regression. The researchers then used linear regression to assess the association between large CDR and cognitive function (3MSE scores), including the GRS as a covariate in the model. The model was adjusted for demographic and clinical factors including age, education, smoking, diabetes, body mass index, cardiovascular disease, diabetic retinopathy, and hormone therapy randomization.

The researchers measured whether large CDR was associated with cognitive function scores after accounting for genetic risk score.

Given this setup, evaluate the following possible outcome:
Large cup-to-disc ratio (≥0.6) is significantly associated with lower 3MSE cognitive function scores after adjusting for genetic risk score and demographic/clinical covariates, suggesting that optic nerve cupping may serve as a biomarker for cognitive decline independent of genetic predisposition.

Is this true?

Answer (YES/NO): YES